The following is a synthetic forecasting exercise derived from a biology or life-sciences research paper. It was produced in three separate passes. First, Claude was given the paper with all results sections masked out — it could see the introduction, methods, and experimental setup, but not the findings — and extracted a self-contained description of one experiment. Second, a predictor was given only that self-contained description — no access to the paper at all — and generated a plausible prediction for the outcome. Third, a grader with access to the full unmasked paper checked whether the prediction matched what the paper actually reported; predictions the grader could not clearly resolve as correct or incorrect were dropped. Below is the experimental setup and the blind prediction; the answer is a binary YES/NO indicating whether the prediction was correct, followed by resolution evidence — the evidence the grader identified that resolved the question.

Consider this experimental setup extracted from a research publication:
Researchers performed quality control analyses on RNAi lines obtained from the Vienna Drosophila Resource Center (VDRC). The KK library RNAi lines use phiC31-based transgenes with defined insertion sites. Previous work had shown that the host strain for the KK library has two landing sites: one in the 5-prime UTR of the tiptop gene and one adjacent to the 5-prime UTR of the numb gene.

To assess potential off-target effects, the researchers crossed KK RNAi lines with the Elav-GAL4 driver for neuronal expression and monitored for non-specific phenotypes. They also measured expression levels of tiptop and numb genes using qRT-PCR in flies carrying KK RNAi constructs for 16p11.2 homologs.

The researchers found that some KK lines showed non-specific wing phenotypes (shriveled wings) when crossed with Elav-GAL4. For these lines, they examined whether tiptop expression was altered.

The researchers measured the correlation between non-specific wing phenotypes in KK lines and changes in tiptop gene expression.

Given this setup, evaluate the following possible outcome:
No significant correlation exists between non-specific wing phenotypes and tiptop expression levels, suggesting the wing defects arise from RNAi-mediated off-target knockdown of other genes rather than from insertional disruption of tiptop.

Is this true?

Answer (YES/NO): NO